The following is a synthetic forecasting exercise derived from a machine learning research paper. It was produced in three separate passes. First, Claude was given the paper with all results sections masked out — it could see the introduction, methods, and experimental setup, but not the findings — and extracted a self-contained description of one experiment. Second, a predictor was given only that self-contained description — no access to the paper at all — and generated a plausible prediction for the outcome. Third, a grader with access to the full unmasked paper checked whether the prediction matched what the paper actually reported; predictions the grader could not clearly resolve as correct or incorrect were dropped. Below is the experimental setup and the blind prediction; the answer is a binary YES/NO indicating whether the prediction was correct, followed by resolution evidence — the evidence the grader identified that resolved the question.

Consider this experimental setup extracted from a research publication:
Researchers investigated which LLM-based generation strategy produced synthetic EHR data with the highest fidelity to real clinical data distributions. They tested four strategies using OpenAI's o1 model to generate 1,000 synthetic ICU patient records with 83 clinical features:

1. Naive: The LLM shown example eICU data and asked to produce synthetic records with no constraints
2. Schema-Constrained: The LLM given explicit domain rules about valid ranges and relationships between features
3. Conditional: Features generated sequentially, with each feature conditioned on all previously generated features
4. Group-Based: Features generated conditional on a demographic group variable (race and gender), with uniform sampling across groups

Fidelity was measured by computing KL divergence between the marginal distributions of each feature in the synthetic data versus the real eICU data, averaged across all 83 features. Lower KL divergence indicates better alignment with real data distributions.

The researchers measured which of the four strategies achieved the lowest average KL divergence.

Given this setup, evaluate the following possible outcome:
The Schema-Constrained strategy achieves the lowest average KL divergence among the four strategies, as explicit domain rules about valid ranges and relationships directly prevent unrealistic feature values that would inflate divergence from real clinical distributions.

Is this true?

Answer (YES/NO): NO